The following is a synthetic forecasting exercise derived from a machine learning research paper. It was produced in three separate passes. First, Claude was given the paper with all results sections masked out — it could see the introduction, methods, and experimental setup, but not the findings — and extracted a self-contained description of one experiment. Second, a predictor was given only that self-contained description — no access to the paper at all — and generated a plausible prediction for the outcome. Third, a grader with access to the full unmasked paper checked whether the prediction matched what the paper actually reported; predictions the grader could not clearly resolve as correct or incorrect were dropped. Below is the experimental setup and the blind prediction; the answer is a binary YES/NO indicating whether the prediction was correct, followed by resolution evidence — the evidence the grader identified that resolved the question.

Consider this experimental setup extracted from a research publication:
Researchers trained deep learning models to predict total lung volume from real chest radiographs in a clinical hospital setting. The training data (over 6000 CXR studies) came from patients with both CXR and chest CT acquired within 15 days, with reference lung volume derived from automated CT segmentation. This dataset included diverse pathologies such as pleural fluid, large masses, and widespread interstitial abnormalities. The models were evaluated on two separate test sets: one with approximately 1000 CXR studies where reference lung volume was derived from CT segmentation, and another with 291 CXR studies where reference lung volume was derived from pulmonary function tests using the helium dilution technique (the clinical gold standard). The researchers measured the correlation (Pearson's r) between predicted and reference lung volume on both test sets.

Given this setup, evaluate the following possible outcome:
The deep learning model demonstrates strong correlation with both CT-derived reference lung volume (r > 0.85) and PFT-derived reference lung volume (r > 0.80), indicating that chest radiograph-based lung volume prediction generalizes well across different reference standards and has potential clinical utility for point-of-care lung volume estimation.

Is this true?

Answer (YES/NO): YES